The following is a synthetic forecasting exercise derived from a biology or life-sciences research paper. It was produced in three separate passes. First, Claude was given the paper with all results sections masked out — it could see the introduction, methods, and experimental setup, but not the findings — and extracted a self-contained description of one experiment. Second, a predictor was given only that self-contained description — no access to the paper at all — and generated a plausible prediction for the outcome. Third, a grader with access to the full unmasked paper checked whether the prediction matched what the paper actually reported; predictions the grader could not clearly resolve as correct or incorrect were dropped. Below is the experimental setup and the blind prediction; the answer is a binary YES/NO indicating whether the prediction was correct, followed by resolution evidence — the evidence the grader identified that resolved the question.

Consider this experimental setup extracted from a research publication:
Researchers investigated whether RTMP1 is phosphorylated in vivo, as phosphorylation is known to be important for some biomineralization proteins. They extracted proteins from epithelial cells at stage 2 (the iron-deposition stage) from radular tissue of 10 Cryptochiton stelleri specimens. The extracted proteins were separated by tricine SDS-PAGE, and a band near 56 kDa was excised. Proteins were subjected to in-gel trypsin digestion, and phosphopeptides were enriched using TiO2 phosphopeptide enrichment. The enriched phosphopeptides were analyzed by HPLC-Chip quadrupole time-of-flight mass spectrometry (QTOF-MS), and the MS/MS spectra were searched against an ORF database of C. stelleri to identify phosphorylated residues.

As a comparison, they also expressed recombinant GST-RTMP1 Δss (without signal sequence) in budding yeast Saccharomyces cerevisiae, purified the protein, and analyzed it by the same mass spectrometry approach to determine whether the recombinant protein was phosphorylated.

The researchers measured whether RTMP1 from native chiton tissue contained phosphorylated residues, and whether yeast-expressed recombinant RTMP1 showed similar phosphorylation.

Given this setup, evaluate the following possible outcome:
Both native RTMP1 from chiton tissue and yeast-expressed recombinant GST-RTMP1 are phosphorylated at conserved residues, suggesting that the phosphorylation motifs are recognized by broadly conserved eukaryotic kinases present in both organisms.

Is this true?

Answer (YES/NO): NO